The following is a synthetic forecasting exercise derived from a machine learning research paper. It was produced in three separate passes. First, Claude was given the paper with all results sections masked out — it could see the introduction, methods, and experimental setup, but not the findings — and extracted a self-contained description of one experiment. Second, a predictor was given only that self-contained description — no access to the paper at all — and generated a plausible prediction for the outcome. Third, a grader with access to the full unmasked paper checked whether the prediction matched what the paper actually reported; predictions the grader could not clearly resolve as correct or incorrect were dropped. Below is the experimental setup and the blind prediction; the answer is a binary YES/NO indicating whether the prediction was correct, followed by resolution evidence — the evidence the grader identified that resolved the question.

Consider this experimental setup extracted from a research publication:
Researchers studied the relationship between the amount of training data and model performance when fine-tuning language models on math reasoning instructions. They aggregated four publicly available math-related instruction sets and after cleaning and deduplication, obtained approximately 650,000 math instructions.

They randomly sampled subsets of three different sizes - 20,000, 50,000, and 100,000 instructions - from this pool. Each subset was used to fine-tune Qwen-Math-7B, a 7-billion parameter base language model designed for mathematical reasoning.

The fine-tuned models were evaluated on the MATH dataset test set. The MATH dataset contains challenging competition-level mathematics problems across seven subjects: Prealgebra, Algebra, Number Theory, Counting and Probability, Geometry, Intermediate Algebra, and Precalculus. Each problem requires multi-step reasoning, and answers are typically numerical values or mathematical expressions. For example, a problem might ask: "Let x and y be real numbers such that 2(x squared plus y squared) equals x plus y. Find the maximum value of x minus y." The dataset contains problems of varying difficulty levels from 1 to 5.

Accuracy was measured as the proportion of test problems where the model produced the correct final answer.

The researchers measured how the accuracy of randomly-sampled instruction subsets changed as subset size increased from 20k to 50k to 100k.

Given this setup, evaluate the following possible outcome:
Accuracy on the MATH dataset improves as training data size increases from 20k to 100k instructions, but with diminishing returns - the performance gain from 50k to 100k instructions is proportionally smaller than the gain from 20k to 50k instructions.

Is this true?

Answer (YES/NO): NO